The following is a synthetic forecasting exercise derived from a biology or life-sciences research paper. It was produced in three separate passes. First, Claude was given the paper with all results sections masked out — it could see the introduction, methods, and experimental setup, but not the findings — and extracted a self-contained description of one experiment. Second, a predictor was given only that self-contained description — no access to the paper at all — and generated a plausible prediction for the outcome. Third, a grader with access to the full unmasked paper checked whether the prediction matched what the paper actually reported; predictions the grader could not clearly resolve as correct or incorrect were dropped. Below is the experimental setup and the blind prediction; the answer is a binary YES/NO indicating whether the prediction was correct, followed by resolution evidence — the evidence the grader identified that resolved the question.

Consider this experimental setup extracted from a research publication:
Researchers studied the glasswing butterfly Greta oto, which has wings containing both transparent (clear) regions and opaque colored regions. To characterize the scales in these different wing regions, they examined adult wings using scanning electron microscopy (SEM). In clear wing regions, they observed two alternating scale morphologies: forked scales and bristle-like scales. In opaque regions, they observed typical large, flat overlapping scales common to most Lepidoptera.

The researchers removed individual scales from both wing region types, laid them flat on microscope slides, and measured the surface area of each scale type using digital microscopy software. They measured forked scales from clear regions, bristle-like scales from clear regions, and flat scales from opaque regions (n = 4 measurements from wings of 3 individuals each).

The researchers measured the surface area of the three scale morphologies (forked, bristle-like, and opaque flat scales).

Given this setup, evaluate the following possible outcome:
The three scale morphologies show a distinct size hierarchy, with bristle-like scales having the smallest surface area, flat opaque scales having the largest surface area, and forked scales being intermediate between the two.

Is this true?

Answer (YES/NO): NO